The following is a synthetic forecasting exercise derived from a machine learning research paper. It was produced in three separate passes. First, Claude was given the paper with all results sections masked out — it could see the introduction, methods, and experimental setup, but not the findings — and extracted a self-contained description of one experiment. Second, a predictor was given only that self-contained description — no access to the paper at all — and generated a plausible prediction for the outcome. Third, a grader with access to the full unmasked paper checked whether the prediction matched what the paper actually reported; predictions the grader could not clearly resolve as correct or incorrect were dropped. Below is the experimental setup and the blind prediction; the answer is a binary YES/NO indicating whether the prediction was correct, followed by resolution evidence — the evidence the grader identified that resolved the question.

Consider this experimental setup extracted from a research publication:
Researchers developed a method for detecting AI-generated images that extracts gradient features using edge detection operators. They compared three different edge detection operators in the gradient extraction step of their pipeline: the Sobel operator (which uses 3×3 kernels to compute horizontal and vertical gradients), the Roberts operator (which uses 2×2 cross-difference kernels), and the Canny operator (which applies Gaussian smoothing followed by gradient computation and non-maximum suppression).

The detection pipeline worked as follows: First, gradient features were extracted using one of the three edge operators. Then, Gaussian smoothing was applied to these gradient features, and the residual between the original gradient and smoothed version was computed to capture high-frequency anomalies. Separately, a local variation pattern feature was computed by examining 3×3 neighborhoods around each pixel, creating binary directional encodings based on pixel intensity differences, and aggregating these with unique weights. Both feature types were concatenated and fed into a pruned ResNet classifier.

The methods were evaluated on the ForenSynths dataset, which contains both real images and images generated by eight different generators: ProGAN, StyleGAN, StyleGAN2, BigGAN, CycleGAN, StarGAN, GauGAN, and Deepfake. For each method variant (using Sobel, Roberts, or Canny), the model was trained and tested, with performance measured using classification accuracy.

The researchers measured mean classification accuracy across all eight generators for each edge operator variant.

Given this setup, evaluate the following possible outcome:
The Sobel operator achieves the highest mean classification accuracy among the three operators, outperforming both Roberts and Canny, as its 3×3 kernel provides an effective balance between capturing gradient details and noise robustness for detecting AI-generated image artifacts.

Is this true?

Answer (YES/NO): YES